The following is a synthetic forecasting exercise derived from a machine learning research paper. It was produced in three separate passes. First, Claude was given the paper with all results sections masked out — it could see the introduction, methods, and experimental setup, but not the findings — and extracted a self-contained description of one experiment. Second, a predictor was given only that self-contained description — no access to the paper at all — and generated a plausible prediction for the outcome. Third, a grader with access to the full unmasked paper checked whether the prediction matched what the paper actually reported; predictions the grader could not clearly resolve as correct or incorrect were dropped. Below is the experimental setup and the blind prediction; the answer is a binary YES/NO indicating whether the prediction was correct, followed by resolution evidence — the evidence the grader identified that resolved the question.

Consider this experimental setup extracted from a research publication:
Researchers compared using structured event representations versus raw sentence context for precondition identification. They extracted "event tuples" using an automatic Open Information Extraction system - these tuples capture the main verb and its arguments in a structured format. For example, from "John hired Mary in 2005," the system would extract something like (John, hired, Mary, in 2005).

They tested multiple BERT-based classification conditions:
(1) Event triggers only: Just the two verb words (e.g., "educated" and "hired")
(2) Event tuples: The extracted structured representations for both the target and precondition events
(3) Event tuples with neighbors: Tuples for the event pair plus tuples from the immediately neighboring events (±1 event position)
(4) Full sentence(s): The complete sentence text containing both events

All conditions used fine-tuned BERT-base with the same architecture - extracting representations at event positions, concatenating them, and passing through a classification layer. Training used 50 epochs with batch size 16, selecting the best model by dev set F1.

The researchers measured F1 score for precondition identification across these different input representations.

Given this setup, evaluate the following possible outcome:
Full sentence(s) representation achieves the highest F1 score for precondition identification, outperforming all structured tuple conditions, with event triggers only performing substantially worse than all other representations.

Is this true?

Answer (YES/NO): YES